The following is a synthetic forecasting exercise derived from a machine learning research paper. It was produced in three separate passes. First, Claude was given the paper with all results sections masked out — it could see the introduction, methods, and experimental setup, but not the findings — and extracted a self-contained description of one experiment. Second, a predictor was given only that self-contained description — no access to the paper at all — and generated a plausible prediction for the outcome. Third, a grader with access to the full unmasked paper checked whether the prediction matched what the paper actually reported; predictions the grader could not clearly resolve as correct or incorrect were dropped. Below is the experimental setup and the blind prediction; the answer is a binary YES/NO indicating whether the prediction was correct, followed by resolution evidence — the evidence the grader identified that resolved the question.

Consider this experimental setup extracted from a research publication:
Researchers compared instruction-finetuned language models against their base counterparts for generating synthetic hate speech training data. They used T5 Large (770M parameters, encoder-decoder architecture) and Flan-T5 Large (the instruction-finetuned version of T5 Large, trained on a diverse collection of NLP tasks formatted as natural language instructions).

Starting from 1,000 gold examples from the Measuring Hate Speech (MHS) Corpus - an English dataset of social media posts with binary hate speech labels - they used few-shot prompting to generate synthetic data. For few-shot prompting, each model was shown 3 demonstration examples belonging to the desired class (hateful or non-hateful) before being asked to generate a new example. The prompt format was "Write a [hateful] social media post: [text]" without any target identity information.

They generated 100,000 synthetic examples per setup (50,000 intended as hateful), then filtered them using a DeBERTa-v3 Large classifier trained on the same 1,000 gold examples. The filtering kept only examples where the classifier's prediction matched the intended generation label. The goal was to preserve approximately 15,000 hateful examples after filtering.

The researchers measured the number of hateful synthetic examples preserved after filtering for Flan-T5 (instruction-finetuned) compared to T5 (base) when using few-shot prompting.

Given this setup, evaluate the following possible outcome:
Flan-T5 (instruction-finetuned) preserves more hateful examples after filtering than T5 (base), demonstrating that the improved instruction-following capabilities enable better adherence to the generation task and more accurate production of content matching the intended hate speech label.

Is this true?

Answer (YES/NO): NO